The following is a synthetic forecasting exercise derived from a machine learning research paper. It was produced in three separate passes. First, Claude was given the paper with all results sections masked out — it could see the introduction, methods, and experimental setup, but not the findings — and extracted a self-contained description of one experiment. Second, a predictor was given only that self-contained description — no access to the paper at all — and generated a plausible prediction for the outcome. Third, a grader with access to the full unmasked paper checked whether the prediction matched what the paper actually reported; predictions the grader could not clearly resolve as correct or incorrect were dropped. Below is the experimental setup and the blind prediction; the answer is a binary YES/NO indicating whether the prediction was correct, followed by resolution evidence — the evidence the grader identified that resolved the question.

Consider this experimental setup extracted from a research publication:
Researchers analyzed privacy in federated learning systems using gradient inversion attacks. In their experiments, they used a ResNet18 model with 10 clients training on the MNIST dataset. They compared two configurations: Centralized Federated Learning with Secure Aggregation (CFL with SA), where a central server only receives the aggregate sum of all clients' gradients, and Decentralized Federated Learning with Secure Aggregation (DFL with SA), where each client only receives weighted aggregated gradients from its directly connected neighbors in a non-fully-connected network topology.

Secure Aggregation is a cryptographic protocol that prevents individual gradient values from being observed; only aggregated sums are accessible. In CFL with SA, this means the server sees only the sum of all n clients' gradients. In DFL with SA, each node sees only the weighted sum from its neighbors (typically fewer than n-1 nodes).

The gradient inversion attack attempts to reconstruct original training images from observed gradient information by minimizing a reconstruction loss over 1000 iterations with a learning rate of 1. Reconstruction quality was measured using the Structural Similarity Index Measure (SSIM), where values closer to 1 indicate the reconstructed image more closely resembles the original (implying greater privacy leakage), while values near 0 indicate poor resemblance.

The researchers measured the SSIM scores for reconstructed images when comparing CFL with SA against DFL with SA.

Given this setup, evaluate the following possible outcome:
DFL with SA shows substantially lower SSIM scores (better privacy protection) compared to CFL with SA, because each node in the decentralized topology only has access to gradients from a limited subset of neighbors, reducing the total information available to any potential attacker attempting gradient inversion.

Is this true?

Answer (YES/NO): NO